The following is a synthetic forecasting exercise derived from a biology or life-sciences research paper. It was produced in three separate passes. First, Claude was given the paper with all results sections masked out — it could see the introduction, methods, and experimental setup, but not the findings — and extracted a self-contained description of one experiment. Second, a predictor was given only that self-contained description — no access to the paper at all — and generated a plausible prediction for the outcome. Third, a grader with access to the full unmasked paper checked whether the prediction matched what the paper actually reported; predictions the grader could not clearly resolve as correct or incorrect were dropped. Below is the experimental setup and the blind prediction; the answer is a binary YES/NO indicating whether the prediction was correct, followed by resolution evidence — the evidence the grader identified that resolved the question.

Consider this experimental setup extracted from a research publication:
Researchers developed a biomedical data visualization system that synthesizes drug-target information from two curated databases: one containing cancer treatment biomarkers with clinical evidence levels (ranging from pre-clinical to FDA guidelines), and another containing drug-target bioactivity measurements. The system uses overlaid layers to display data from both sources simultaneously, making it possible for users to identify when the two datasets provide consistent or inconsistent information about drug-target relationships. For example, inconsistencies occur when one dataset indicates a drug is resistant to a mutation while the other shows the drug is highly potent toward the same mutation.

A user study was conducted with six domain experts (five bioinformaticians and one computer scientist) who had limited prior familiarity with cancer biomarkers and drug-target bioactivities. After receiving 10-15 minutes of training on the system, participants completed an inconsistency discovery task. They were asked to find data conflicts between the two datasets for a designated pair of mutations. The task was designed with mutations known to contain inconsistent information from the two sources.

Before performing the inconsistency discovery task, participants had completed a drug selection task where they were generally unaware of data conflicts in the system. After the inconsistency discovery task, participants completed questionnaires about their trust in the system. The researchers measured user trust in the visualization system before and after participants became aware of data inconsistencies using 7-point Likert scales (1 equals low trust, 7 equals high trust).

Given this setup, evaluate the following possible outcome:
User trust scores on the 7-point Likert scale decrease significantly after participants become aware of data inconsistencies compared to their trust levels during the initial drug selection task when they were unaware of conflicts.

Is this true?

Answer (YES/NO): NO